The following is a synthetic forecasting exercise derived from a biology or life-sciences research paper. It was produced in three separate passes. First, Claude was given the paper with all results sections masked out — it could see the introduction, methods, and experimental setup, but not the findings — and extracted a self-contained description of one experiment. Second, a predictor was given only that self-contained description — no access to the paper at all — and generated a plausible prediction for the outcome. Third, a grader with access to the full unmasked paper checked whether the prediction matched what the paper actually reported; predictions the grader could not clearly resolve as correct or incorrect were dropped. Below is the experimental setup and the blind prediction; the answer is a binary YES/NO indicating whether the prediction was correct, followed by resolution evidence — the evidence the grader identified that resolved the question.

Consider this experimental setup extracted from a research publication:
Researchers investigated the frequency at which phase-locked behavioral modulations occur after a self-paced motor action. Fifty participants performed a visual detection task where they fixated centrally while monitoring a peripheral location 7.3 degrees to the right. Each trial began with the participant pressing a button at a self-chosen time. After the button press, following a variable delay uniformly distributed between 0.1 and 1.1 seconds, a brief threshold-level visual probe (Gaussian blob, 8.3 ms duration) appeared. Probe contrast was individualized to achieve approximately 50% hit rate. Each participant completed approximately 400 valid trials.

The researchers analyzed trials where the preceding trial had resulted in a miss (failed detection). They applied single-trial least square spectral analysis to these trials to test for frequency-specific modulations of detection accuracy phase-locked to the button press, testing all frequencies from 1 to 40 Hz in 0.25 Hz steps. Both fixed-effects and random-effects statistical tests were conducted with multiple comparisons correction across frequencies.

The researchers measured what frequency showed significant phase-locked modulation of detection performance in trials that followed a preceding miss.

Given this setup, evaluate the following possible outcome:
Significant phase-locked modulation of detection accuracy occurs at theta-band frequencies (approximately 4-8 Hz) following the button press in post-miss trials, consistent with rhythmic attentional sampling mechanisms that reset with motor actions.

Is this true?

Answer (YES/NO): NO